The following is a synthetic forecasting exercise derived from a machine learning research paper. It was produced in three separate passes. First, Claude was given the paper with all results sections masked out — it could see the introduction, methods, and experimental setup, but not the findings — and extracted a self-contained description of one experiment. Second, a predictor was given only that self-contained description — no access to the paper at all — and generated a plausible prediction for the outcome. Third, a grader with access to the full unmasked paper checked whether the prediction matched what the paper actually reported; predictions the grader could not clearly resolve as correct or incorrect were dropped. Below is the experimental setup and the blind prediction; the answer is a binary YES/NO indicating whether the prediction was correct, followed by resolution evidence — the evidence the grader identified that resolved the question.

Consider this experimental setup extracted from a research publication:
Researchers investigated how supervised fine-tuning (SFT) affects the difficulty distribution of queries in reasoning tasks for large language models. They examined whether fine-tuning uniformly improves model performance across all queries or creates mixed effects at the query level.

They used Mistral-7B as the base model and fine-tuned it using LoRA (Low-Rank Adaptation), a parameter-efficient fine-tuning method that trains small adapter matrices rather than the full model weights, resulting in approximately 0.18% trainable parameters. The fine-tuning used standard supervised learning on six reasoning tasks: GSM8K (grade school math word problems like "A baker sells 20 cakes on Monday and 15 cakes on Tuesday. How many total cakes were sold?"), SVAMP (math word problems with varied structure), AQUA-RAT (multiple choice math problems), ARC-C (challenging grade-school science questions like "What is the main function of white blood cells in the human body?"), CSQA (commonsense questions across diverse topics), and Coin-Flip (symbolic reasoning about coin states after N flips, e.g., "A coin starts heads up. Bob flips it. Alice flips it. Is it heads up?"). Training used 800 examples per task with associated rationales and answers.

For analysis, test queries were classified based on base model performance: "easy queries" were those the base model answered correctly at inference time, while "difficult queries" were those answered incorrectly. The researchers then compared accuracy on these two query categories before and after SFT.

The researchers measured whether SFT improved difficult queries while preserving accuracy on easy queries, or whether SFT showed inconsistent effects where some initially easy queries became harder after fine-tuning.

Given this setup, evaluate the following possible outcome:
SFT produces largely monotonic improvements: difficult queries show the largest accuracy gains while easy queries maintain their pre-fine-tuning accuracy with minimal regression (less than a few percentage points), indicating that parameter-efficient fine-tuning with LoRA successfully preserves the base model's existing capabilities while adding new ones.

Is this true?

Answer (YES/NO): NO